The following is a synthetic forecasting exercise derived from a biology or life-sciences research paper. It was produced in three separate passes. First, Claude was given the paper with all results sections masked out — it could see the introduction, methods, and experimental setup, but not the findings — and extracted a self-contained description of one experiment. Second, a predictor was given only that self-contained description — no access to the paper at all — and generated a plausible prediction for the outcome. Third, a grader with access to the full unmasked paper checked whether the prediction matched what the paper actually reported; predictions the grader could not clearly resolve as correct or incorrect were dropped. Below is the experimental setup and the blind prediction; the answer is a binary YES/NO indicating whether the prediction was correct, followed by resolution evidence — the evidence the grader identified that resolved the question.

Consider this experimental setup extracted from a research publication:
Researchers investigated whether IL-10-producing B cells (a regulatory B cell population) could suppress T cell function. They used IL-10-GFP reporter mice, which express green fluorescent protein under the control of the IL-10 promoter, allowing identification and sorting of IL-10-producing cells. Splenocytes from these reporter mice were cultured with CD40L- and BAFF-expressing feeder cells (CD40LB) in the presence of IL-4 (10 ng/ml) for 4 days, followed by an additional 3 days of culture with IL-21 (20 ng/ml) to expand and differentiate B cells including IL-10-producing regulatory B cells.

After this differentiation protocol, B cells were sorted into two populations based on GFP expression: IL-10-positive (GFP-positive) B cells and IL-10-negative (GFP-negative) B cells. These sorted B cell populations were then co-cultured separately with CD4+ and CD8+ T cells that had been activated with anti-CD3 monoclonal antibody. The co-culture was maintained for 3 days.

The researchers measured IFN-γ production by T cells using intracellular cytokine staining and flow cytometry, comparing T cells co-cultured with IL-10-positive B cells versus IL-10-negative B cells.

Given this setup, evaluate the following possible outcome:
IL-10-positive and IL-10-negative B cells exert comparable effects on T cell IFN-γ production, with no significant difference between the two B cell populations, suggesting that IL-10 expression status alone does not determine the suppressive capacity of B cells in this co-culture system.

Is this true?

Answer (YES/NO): NO